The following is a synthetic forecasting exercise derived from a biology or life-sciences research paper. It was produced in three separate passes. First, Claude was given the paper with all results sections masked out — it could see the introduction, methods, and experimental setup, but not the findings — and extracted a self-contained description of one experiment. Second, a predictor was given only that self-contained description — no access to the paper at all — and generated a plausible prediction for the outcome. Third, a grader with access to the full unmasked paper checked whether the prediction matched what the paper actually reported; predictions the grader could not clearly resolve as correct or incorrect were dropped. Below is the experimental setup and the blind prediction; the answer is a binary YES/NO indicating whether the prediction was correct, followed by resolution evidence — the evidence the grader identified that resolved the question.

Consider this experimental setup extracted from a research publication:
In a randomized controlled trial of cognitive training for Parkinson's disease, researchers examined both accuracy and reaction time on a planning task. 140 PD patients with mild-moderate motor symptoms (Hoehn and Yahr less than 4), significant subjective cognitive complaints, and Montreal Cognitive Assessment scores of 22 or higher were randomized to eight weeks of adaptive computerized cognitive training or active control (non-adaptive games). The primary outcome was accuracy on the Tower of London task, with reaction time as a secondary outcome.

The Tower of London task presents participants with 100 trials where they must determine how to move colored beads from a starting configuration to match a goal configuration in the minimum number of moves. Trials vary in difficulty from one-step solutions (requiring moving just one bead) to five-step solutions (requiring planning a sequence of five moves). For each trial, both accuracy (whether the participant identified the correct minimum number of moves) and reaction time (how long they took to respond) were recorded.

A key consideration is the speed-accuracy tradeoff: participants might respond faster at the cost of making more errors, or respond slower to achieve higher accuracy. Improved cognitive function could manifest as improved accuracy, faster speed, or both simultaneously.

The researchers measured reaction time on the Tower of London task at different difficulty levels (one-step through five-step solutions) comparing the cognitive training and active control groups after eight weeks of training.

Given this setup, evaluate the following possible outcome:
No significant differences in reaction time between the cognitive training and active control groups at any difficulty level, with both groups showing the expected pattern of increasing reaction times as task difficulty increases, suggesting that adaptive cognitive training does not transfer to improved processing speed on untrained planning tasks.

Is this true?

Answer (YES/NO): NO